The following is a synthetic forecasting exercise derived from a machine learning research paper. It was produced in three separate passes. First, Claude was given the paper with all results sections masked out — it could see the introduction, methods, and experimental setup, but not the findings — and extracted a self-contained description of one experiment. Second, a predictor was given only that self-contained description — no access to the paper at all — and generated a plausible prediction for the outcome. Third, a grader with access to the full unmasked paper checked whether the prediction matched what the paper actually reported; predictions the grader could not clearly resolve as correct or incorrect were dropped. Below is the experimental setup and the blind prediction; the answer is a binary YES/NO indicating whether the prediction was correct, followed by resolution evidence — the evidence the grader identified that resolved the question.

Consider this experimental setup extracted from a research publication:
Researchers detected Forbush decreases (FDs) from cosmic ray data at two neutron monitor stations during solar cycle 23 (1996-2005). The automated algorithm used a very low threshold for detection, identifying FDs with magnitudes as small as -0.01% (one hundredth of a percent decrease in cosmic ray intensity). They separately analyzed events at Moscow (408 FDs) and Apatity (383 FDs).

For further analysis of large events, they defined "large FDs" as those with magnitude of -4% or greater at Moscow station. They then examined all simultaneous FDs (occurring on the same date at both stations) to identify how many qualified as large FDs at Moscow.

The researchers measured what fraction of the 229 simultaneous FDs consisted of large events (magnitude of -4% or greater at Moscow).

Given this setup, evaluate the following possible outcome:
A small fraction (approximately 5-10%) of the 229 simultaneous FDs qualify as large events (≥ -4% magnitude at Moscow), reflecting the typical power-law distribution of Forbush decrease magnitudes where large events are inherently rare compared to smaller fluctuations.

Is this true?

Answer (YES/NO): NO